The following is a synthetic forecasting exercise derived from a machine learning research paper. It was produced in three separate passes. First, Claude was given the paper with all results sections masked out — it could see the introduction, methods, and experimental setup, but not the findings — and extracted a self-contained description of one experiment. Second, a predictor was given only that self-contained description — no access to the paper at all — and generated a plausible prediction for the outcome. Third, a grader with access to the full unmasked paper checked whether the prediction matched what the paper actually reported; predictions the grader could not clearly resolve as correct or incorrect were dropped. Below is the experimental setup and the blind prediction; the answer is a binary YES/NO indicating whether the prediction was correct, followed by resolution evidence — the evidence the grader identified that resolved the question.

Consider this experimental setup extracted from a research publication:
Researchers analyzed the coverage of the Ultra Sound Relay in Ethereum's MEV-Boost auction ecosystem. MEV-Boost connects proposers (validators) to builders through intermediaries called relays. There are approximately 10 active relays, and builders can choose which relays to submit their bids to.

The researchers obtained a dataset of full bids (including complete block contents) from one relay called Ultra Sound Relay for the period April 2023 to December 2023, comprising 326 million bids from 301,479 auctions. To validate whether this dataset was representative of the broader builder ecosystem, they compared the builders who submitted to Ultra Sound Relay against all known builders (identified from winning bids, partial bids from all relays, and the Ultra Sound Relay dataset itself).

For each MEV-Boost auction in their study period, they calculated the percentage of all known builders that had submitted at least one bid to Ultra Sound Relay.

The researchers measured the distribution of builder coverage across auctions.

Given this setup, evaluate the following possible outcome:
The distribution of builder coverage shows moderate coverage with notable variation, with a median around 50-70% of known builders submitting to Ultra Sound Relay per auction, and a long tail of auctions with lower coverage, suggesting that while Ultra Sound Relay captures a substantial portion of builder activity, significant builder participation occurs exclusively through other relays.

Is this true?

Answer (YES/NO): NO